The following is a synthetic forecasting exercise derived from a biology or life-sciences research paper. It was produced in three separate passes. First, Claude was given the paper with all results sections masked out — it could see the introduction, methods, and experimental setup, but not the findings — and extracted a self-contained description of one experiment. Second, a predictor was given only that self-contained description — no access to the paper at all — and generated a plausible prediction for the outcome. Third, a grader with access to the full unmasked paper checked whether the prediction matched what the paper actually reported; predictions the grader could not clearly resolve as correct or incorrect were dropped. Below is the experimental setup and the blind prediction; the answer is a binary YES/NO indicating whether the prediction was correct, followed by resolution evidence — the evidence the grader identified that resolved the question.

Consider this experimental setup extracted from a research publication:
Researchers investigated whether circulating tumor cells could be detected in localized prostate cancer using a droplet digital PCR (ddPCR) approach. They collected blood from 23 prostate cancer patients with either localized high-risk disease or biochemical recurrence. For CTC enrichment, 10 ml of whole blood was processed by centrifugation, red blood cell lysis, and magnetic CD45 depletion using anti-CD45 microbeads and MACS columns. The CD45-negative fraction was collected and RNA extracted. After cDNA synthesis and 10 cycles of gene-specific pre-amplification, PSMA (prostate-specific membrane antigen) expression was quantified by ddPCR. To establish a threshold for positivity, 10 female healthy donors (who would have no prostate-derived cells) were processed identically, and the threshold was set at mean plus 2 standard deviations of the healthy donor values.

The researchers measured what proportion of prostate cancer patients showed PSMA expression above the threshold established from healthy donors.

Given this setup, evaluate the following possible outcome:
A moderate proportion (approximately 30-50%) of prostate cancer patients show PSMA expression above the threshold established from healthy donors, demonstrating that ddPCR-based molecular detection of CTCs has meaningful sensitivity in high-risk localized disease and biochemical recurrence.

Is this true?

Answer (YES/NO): NO